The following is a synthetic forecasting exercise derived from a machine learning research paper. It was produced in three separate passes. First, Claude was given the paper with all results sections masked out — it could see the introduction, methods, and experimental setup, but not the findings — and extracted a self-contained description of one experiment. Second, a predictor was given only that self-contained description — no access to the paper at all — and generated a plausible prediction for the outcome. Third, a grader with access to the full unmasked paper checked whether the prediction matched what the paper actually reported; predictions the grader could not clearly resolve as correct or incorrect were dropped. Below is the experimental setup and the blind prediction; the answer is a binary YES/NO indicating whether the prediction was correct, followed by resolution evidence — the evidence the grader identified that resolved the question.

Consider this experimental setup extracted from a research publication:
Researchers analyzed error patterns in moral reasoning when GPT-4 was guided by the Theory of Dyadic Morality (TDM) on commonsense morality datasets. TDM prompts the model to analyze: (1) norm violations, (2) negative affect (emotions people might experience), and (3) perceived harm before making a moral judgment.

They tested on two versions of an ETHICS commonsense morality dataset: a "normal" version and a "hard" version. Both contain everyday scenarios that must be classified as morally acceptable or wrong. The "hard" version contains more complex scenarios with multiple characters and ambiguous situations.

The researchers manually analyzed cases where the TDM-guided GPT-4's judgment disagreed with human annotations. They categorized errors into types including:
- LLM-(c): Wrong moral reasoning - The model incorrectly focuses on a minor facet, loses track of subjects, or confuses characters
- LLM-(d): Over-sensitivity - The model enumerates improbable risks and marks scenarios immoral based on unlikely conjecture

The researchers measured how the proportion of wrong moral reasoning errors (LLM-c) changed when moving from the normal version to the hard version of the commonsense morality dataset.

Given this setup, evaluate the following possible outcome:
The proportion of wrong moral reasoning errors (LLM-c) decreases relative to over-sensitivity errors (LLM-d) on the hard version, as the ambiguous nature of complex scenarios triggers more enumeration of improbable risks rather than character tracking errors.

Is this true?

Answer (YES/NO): NO